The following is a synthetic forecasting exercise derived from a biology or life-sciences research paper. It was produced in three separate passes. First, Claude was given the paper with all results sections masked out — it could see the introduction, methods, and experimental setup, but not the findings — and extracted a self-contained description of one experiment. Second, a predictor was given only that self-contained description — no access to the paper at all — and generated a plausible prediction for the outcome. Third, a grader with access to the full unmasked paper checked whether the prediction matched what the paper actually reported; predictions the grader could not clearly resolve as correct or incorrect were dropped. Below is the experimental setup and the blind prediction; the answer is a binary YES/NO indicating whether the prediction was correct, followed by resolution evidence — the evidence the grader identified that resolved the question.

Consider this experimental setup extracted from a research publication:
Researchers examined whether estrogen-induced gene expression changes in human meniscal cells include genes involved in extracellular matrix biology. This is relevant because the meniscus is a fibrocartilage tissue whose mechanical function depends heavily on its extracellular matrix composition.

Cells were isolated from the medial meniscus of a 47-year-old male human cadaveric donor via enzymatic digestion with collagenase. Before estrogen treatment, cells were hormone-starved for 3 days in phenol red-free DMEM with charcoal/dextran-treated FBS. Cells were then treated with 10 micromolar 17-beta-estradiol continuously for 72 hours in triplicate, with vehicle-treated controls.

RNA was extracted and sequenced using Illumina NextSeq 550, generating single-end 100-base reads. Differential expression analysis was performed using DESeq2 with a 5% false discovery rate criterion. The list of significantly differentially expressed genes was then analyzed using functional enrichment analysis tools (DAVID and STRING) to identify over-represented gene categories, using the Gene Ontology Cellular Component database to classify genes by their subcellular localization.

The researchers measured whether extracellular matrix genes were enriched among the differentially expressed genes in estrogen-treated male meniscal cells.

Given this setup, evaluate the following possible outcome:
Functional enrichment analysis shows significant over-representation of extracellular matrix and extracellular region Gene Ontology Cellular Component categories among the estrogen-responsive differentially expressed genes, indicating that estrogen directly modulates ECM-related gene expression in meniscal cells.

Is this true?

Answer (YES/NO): NO